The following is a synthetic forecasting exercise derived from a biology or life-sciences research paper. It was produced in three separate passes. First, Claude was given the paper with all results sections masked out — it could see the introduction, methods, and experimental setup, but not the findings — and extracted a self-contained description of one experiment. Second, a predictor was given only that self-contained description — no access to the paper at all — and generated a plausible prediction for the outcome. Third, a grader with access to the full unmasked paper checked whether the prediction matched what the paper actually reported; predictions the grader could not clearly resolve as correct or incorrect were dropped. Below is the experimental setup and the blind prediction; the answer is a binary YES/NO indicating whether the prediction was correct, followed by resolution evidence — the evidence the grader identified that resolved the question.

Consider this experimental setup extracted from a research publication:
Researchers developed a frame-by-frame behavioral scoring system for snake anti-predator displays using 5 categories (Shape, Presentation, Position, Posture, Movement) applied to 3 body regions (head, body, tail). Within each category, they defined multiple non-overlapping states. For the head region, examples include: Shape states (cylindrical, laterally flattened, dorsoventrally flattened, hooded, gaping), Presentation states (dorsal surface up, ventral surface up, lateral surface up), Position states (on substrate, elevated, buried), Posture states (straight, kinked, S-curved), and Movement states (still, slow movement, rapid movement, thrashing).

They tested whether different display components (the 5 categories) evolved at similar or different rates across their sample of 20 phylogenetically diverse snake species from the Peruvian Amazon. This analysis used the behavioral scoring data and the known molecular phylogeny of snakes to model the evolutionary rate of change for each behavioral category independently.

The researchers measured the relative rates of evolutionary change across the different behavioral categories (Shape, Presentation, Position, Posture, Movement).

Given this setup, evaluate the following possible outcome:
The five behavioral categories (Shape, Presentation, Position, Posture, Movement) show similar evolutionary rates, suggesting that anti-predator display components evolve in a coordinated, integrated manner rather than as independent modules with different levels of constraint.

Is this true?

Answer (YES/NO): NO